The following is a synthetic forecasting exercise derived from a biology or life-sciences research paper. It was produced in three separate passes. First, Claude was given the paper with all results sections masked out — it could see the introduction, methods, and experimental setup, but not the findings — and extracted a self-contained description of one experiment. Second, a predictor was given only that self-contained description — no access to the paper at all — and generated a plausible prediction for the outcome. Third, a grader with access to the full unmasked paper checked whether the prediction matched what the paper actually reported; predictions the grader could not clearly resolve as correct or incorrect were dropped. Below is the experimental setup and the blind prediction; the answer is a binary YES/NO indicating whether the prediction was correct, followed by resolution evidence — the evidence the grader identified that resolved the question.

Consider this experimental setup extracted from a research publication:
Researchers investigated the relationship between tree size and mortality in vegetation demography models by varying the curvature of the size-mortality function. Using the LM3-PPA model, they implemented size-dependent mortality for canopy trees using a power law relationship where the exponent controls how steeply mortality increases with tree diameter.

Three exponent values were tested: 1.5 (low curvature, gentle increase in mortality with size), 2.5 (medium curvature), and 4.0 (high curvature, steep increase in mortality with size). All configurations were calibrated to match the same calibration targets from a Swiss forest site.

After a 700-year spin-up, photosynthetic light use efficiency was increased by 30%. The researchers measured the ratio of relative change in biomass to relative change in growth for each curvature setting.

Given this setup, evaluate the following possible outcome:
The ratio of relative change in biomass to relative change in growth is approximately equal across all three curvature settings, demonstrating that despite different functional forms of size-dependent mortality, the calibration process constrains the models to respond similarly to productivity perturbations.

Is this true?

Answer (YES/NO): NO